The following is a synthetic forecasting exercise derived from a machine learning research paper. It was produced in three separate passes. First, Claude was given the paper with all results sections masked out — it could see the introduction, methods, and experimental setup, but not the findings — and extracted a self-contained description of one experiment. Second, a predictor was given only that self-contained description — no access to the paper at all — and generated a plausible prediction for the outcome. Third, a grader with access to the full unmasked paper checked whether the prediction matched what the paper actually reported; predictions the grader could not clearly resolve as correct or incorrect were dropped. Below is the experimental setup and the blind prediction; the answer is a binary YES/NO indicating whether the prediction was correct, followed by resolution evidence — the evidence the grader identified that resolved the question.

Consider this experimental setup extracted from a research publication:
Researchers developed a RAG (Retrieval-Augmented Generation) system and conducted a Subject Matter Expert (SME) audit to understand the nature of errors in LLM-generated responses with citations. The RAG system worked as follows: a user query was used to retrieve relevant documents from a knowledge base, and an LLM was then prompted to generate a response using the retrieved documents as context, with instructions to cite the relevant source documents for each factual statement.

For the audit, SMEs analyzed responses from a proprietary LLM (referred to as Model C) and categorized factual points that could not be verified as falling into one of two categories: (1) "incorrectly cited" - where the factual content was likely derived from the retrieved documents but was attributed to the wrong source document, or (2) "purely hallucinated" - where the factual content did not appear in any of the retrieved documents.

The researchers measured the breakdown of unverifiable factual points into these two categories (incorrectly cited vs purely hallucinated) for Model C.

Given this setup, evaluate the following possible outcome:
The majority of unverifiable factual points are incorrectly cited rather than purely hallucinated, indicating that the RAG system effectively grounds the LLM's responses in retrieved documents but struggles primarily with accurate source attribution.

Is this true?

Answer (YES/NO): YES